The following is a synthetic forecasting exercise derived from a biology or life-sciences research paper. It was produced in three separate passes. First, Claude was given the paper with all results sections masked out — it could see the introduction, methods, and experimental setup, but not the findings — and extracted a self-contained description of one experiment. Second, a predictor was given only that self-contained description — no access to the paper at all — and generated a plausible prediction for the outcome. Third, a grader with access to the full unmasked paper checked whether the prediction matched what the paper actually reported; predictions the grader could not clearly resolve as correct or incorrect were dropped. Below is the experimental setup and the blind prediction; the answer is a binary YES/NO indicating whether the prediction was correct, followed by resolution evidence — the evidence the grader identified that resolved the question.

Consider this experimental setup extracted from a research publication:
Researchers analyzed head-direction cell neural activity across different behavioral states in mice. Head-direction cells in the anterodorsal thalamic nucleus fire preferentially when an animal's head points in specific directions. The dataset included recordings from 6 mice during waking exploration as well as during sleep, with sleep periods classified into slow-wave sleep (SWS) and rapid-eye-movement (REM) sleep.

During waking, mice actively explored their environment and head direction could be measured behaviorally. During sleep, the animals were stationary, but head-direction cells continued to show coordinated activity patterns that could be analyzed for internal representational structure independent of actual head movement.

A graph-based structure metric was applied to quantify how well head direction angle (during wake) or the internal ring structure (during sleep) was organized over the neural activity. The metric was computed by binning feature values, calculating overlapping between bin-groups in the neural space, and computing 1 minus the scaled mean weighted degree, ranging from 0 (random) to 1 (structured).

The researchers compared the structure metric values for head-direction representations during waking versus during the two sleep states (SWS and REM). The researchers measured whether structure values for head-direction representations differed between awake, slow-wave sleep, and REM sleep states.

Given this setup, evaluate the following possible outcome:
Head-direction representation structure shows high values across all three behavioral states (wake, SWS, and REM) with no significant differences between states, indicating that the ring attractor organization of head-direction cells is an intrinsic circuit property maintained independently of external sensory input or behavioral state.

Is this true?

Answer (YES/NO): NO